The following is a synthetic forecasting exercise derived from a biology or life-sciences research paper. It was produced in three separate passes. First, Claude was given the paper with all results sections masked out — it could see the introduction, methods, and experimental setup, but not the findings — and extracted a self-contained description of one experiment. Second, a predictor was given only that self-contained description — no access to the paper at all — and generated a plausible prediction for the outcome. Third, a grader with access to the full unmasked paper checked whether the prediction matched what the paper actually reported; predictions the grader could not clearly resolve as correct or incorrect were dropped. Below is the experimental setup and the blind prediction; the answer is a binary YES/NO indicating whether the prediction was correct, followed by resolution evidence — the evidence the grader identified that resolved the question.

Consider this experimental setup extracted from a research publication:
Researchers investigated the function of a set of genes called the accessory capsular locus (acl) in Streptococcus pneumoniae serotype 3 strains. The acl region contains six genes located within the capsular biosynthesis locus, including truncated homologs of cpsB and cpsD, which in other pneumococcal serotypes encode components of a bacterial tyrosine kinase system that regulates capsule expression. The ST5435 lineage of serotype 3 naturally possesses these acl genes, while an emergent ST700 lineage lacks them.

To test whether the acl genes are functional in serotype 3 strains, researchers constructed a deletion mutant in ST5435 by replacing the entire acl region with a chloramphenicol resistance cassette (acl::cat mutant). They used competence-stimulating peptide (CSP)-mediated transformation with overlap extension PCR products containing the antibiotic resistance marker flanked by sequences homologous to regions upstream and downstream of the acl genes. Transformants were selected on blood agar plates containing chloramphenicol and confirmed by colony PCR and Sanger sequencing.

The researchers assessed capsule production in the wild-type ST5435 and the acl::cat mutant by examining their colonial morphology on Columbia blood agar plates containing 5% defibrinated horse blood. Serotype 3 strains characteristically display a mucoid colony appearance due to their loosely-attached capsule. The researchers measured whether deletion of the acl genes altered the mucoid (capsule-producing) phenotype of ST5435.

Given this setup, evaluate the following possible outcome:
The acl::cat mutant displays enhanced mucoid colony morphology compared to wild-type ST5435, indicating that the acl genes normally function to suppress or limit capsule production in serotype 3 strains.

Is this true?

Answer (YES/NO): NO